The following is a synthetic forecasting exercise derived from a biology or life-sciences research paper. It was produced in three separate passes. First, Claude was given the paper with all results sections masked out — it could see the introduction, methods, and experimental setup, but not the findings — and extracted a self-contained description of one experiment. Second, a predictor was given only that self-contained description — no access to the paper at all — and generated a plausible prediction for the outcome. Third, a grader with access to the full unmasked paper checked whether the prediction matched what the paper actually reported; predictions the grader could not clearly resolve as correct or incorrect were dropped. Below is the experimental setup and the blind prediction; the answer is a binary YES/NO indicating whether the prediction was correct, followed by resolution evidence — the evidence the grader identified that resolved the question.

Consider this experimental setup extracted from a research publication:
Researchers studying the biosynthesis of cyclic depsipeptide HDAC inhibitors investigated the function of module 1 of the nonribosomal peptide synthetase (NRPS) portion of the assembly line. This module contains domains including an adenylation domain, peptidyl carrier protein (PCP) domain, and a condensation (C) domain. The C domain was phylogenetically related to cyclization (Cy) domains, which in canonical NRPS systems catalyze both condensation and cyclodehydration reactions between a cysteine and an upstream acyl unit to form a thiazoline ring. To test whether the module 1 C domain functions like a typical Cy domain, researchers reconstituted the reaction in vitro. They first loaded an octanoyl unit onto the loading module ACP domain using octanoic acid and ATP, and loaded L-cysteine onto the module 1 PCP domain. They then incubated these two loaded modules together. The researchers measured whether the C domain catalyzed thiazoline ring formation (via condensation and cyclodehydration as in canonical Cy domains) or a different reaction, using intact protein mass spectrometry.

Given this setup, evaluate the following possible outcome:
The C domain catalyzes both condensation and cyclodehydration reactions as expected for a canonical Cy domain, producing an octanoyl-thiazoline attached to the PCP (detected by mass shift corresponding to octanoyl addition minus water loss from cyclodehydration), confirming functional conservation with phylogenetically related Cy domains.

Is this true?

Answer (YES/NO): NO